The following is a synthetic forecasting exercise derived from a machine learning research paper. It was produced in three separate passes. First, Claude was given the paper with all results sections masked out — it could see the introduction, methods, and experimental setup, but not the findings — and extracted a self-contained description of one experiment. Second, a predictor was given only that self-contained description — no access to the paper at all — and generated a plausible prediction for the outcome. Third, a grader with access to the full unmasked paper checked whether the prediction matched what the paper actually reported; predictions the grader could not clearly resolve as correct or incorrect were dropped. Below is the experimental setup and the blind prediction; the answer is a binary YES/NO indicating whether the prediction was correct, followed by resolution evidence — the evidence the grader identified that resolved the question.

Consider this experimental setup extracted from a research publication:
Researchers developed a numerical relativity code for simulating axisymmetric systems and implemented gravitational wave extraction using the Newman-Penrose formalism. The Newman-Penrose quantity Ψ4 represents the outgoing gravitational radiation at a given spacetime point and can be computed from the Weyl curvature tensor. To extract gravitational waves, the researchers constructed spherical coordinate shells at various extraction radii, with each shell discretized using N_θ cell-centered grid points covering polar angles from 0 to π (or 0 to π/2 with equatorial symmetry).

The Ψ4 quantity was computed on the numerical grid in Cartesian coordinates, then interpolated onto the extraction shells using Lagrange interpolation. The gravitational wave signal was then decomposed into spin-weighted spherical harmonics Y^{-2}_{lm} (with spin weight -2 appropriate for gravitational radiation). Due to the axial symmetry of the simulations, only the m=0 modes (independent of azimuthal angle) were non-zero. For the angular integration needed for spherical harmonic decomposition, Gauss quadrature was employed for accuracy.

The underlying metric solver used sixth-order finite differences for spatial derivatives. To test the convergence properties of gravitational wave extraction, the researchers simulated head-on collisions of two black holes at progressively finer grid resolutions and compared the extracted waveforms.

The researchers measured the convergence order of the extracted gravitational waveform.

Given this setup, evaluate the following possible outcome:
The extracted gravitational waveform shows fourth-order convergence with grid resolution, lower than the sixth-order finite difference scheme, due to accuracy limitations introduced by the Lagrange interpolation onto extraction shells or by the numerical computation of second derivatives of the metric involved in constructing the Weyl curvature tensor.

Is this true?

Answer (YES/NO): NO